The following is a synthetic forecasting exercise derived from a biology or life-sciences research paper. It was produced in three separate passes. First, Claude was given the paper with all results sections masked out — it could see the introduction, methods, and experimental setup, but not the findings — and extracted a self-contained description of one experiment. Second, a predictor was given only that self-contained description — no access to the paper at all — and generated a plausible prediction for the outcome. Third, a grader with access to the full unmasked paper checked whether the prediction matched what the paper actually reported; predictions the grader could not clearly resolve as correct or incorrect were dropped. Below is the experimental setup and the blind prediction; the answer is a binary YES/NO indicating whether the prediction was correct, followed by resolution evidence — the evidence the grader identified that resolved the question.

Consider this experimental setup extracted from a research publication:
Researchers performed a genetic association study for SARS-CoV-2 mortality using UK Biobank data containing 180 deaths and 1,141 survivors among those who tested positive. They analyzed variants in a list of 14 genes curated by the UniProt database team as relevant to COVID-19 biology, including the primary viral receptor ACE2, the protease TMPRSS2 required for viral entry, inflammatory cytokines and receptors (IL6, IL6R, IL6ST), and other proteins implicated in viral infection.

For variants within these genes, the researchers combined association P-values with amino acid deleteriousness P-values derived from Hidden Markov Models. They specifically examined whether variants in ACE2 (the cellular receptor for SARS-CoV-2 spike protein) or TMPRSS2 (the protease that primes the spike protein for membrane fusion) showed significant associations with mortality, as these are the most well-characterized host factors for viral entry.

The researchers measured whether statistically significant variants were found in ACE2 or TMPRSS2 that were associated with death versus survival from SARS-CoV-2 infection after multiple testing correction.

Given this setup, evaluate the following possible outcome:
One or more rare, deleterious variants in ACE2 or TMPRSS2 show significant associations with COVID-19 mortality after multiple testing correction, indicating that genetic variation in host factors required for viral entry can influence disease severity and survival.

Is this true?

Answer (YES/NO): NO